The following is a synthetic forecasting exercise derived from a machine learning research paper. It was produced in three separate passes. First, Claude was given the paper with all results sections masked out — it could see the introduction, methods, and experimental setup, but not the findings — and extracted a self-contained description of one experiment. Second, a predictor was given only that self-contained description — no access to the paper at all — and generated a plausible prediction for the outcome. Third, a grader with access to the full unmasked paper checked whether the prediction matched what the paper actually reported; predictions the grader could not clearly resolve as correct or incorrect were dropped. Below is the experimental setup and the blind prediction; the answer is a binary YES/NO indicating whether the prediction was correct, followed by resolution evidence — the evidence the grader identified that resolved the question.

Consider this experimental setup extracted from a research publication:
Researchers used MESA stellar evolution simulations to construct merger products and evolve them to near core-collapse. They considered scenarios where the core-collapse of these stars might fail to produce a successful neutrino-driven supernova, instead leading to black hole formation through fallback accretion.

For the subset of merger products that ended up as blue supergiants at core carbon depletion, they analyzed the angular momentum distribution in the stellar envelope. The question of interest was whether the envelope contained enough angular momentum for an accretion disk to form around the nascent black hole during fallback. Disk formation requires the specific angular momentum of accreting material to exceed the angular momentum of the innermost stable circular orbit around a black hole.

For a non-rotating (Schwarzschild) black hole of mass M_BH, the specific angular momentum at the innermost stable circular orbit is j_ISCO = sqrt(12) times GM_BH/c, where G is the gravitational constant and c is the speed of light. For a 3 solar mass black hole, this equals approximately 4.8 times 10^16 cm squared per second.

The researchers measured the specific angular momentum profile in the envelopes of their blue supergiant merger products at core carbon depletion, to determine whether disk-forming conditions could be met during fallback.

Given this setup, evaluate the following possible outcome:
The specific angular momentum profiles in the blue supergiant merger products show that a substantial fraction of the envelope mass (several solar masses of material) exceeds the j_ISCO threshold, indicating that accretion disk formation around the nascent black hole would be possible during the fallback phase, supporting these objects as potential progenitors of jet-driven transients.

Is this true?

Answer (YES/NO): NO